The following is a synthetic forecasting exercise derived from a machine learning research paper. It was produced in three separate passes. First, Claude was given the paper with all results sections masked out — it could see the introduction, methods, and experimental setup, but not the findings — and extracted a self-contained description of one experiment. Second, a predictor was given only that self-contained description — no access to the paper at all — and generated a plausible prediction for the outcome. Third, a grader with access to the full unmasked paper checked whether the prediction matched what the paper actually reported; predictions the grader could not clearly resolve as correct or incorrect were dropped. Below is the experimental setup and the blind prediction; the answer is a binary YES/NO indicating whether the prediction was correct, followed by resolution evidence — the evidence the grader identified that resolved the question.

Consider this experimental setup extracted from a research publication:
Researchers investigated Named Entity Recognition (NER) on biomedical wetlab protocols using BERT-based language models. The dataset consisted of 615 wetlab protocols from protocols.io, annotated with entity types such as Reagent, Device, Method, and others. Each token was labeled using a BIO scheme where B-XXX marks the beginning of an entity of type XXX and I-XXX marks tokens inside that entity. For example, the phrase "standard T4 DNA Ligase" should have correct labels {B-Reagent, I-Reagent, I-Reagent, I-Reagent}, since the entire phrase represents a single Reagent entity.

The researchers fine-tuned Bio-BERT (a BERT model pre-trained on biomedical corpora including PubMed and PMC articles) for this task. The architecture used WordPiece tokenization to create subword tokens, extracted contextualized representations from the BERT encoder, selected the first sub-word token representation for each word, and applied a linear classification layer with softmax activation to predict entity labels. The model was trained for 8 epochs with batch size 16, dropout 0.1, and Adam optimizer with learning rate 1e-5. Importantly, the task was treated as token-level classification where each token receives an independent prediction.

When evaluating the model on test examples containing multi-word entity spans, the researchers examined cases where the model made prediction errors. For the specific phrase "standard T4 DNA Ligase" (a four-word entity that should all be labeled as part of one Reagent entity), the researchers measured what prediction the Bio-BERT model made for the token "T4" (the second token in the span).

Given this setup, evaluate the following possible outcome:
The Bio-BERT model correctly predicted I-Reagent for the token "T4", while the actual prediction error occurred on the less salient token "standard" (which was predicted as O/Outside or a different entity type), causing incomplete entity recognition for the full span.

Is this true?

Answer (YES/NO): NO